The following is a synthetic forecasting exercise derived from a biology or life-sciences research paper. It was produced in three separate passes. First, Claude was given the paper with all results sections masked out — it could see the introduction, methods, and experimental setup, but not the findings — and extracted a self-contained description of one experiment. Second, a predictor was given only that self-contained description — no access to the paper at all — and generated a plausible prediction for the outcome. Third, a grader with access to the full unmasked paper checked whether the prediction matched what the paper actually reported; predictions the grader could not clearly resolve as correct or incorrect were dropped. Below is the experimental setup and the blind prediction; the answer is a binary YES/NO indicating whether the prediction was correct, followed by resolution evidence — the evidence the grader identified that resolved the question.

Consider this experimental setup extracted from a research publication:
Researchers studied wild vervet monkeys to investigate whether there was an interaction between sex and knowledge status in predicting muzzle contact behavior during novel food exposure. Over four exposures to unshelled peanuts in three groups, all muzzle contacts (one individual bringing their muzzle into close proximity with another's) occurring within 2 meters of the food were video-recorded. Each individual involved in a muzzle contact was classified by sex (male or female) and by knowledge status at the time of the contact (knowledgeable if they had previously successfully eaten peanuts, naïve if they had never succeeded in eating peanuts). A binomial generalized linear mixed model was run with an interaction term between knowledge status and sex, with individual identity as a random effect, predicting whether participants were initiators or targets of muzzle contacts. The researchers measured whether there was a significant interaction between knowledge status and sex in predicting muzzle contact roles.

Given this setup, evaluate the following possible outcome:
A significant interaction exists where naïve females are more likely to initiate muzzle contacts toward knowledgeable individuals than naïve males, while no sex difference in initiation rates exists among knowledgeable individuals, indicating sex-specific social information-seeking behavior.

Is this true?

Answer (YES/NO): NO